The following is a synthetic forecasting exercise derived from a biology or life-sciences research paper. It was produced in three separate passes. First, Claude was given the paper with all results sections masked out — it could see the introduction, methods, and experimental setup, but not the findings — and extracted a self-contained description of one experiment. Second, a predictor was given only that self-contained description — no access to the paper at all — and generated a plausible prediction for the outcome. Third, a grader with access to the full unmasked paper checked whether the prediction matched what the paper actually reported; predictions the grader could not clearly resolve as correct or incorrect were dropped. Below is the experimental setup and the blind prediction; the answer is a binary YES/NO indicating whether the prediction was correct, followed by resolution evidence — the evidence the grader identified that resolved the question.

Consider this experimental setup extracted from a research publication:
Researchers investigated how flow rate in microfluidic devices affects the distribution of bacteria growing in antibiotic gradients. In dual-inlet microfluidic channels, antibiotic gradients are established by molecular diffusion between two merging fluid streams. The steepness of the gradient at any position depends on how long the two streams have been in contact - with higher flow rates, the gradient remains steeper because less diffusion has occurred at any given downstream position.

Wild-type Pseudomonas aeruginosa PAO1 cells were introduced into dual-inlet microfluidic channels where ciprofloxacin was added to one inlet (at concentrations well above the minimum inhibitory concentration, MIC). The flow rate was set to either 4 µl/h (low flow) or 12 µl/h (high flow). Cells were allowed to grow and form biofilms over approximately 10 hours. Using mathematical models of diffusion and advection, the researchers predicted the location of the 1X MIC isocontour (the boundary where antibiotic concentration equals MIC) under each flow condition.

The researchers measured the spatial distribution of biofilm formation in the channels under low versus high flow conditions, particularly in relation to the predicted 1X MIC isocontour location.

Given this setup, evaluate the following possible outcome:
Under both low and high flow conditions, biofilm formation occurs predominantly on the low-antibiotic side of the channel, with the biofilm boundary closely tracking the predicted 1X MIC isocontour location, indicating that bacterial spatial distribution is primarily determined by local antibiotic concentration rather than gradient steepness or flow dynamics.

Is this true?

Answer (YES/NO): YES